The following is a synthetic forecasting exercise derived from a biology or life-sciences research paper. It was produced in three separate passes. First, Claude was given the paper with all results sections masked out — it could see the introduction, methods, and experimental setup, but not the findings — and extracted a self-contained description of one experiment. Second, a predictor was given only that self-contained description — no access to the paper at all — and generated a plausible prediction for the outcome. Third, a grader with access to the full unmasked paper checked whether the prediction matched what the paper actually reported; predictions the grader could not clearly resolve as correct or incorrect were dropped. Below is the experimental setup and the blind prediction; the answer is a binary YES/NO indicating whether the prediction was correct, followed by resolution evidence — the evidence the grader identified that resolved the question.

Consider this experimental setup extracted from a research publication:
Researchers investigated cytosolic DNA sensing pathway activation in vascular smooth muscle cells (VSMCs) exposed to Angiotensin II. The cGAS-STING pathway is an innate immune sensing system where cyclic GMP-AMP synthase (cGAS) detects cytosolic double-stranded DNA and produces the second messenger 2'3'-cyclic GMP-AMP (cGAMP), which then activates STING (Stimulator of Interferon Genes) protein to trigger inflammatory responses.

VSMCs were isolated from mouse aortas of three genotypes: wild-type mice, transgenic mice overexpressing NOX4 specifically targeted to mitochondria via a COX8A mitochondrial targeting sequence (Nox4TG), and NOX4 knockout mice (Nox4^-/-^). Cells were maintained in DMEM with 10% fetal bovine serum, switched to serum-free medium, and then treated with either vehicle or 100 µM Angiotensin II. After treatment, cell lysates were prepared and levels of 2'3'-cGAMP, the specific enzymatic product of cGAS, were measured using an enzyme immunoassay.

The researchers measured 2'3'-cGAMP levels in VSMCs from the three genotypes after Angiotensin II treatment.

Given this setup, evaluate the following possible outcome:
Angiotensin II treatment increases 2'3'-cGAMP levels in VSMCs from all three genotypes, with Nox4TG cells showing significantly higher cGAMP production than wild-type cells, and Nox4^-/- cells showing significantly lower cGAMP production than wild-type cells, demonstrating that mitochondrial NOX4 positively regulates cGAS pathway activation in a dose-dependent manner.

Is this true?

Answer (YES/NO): NO